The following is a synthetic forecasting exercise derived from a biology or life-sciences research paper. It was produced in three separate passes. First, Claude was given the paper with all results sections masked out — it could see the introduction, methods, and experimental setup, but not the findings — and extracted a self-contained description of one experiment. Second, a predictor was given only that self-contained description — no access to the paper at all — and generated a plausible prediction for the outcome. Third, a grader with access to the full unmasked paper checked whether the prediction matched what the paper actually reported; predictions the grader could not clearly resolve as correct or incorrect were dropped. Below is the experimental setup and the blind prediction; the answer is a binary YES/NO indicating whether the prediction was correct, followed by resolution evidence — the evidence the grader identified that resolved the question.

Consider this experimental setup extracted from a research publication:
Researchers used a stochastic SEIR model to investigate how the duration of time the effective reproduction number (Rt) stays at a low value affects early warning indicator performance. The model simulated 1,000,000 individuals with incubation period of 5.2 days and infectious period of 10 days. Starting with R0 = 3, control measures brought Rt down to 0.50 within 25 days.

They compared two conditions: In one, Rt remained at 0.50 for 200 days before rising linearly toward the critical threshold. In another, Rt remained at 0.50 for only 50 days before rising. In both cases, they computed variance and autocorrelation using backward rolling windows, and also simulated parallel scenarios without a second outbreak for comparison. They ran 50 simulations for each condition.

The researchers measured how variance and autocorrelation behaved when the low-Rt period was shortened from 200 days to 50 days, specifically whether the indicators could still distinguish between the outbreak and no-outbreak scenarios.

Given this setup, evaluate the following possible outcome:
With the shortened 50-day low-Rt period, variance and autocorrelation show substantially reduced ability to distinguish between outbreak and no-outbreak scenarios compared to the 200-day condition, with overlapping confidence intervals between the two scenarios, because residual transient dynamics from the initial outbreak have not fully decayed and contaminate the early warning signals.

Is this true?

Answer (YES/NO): YES